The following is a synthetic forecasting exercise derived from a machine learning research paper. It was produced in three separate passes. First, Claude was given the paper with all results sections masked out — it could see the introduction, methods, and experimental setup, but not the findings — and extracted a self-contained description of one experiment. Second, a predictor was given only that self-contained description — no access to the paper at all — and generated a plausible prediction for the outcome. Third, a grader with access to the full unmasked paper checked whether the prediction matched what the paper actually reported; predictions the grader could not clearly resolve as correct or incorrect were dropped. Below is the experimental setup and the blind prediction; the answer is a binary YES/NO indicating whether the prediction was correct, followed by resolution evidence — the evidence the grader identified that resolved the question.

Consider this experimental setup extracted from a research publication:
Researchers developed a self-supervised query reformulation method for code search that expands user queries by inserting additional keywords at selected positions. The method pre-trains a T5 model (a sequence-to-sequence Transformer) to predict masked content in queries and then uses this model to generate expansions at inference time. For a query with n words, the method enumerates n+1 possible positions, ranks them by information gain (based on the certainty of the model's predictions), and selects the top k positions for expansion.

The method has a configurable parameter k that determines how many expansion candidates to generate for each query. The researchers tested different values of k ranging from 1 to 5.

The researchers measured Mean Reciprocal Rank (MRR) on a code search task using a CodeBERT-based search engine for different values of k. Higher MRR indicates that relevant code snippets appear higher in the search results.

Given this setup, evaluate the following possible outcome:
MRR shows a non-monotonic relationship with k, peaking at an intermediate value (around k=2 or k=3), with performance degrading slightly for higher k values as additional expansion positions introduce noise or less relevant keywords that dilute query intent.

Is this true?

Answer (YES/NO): NO